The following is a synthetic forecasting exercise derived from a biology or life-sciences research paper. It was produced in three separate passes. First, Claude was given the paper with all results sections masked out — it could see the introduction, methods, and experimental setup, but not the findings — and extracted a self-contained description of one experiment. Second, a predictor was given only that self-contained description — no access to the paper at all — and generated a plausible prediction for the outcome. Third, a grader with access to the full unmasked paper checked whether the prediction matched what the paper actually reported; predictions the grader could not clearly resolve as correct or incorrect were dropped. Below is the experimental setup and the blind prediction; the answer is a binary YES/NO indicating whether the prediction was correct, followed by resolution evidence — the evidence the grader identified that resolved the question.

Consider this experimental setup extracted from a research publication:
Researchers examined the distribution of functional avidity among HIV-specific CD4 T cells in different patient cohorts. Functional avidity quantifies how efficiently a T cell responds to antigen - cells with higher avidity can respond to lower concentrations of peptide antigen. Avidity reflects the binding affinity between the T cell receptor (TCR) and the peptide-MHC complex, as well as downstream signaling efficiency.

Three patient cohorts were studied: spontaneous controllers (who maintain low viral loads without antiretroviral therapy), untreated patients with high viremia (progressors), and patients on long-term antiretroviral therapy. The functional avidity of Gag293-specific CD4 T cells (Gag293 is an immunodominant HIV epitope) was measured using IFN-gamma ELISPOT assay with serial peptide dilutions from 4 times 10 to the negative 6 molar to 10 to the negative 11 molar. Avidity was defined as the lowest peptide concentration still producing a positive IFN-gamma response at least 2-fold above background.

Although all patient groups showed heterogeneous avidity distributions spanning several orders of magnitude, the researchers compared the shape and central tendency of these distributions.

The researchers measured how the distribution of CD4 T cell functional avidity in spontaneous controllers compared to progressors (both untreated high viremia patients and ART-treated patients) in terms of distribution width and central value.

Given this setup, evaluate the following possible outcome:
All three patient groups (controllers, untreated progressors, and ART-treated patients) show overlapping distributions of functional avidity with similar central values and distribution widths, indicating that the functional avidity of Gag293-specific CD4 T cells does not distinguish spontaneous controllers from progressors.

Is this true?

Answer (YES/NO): NO